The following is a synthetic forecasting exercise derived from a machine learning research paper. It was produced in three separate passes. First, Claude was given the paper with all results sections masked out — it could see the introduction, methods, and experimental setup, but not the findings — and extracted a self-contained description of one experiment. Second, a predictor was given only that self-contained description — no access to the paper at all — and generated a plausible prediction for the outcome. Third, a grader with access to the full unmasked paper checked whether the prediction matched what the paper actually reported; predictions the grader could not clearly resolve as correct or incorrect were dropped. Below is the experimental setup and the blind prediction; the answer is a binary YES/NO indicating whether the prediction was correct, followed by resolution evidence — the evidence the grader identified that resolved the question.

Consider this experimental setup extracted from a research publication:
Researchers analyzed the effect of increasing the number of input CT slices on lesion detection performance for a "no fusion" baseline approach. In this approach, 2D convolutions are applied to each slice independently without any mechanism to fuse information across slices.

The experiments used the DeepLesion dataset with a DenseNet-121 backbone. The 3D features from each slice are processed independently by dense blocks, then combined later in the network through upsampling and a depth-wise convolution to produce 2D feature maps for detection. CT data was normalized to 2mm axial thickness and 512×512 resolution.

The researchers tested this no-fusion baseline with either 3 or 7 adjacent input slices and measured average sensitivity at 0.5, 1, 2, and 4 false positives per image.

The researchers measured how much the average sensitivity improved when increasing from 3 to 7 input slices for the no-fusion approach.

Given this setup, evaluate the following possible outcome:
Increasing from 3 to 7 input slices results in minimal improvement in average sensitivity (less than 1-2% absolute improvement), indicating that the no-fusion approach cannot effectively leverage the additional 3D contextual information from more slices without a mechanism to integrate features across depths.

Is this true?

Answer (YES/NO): YES